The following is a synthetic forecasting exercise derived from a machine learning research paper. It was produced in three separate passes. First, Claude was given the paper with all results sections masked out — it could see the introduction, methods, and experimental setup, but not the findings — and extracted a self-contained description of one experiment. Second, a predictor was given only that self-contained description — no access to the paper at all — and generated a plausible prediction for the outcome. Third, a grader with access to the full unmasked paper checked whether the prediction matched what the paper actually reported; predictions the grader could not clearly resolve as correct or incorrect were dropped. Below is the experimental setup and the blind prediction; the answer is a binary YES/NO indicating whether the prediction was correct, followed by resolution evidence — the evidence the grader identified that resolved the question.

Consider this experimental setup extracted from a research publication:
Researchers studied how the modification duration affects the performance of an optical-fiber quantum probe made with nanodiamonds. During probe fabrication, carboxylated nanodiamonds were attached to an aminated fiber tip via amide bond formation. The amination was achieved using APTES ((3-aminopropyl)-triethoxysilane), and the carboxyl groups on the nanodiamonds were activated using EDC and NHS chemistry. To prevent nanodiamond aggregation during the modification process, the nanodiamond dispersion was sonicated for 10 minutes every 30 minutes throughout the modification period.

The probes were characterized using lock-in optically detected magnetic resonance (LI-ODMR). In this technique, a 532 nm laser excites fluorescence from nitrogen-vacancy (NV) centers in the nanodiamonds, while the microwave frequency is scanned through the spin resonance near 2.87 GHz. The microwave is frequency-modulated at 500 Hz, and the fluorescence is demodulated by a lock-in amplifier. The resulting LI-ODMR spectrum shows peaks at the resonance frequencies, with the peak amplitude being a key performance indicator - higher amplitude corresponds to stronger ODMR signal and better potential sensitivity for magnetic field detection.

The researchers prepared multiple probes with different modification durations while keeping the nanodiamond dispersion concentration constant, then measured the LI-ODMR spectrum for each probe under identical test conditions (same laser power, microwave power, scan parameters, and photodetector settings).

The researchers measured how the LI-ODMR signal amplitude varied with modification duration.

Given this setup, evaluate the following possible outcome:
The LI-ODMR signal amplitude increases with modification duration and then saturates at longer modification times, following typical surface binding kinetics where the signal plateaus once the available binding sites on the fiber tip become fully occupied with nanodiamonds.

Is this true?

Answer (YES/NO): NO